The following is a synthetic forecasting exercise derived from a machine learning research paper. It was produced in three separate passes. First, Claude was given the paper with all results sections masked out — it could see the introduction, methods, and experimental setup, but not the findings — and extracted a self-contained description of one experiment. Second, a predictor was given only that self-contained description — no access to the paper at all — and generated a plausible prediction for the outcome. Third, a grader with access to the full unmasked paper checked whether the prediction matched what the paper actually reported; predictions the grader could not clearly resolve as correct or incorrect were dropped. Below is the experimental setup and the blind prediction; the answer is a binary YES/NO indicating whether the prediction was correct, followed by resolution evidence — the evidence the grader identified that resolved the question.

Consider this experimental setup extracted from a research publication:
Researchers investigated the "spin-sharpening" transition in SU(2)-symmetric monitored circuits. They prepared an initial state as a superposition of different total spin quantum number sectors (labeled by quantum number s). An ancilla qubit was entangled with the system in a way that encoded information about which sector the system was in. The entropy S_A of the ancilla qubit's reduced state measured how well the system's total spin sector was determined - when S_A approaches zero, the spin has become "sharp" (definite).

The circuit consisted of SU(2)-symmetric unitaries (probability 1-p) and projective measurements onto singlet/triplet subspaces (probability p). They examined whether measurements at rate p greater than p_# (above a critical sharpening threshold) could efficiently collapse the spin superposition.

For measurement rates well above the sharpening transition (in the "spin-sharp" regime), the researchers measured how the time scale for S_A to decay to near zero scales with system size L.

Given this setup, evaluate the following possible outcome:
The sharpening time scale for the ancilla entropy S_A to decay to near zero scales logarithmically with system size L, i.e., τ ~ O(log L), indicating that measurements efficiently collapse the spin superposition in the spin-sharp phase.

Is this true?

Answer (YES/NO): NO